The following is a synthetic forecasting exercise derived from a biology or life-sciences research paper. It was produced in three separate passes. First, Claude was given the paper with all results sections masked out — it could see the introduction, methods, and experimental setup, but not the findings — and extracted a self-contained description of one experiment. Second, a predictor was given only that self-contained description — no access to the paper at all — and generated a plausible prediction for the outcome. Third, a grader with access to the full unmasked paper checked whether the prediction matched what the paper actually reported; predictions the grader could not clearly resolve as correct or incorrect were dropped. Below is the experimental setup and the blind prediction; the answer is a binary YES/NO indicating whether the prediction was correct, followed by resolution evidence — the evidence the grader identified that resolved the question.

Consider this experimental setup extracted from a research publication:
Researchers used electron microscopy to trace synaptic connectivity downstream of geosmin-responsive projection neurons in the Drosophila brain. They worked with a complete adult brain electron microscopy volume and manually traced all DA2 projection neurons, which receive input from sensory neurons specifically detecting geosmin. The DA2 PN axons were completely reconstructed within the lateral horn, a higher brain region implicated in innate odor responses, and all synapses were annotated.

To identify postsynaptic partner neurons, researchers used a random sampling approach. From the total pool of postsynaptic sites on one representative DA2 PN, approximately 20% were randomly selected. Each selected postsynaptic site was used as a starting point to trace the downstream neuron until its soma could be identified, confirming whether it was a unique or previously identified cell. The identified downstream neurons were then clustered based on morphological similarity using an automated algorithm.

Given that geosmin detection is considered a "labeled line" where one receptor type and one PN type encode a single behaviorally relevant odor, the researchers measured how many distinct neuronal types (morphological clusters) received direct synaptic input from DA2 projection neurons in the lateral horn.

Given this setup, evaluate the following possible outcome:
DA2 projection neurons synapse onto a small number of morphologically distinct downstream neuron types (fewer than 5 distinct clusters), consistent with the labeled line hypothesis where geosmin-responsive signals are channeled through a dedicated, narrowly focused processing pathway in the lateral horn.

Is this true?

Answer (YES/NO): NO